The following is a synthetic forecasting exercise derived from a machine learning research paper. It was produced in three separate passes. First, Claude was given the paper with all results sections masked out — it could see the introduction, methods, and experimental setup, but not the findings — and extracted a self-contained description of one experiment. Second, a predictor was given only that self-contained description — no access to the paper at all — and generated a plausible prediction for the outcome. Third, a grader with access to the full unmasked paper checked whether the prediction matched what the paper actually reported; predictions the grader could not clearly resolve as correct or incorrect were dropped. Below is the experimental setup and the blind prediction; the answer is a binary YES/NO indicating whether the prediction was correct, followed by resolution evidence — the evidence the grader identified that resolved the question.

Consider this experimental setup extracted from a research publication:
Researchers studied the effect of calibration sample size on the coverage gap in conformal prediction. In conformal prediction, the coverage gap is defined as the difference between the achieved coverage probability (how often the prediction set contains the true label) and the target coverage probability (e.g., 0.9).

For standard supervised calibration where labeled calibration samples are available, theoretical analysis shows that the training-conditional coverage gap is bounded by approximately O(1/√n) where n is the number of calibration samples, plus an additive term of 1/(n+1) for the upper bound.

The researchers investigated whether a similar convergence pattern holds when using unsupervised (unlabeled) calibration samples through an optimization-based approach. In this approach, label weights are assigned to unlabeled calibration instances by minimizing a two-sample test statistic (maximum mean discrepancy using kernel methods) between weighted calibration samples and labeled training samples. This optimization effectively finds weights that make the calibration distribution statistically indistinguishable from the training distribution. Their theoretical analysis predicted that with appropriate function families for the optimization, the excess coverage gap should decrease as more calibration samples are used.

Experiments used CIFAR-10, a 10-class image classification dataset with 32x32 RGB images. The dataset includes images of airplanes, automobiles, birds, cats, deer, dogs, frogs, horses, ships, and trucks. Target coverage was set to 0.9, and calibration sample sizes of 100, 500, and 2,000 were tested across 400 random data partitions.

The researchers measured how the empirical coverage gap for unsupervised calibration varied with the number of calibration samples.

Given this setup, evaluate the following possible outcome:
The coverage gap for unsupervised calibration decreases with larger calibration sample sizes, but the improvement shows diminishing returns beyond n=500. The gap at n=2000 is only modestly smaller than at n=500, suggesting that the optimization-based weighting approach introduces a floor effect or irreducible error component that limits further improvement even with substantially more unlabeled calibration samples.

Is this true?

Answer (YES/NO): NO